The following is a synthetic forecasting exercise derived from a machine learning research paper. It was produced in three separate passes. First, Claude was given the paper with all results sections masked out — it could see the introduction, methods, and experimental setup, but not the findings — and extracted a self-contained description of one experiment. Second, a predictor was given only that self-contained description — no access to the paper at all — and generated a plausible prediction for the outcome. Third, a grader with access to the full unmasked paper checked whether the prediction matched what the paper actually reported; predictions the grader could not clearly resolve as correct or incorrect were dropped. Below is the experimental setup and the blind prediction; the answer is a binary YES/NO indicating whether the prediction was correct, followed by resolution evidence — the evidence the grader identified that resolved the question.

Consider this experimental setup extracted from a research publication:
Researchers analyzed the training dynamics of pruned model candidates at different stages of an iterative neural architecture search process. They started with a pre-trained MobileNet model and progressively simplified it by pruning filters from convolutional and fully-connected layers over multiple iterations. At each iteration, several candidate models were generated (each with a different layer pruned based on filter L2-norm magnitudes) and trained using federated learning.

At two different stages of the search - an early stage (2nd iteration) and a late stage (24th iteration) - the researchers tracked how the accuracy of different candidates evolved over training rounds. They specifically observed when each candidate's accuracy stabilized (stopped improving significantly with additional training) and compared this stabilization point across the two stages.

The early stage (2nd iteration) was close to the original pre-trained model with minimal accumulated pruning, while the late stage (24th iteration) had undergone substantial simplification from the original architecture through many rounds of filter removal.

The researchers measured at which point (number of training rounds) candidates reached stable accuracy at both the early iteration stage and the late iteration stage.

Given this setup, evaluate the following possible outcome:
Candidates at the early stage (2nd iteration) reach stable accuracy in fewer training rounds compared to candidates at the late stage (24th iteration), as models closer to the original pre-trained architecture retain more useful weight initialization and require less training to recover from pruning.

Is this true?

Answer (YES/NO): YES